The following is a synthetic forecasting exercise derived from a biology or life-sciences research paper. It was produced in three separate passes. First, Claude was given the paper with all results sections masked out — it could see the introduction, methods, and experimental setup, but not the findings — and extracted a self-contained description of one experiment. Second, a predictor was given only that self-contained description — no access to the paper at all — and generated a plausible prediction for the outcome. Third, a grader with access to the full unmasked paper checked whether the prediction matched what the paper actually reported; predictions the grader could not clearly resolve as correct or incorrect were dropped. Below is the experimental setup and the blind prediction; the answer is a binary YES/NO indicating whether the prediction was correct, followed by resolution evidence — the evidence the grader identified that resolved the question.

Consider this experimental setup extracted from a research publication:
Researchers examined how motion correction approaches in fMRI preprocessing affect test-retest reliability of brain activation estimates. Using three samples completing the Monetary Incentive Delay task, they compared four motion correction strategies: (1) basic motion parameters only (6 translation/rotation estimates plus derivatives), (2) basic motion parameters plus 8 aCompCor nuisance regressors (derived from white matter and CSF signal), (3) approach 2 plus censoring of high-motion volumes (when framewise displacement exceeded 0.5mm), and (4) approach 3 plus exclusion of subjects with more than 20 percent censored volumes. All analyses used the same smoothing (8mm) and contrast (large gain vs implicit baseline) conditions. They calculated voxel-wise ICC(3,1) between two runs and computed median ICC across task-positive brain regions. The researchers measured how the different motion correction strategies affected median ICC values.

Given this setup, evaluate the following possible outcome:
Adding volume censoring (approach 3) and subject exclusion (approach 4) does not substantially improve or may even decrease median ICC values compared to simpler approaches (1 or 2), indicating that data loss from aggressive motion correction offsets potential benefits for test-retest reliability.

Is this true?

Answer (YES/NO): YES